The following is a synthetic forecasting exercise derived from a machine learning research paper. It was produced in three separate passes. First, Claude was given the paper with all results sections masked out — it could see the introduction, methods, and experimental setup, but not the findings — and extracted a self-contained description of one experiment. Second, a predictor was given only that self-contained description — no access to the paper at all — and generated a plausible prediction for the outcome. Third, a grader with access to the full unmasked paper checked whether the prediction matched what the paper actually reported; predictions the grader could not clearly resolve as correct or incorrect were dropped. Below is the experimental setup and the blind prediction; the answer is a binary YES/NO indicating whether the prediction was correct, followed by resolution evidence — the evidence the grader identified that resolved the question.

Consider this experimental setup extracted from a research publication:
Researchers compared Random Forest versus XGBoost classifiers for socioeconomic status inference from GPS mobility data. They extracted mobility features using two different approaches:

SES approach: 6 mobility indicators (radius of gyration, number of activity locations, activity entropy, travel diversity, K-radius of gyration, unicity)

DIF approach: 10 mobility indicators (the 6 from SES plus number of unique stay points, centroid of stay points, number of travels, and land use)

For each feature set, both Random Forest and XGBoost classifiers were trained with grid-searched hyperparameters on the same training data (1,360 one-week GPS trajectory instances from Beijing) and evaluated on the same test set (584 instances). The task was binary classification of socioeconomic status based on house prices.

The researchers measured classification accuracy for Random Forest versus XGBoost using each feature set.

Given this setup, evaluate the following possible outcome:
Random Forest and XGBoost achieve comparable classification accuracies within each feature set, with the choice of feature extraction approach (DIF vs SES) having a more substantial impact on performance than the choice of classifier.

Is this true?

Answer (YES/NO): NO